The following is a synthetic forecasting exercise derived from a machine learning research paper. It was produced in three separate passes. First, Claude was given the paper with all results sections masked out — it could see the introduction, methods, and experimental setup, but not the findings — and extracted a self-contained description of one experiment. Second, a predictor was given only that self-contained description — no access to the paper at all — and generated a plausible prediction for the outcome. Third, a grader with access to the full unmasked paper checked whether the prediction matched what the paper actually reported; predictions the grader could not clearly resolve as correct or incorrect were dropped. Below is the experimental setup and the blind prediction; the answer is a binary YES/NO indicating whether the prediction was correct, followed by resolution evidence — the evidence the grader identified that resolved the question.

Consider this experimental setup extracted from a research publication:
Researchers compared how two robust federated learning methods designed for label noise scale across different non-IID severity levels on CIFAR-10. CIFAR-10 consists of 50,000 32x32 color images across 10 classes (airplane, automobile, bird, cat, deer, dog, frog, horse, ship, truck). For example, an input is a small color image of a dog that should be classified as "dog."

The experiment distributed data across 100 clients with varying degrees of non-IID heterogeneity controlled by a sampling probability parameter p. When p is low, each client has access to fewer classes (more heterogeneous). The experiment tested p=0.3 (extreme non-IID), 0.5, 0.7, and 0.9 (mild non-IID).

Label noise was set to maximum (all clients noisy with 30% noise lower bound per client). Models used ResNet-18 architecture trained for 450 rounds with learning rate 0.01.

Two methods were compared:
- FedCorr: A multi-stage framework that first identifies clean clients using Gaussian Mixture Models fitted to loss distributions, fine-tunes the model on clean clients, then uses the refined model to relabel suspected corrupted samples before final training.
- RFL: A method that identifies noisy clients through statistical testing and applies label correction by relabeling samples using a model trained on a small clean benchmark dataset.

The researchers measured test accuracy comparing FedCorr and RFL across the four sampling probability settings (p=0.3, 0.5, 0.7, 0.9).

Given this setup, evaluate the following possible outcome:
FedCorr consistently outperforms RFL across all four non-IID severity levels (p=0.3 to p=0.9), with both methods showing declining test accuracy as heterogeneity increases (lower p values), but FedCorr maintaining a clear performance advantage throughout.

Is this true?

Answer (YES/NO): NO